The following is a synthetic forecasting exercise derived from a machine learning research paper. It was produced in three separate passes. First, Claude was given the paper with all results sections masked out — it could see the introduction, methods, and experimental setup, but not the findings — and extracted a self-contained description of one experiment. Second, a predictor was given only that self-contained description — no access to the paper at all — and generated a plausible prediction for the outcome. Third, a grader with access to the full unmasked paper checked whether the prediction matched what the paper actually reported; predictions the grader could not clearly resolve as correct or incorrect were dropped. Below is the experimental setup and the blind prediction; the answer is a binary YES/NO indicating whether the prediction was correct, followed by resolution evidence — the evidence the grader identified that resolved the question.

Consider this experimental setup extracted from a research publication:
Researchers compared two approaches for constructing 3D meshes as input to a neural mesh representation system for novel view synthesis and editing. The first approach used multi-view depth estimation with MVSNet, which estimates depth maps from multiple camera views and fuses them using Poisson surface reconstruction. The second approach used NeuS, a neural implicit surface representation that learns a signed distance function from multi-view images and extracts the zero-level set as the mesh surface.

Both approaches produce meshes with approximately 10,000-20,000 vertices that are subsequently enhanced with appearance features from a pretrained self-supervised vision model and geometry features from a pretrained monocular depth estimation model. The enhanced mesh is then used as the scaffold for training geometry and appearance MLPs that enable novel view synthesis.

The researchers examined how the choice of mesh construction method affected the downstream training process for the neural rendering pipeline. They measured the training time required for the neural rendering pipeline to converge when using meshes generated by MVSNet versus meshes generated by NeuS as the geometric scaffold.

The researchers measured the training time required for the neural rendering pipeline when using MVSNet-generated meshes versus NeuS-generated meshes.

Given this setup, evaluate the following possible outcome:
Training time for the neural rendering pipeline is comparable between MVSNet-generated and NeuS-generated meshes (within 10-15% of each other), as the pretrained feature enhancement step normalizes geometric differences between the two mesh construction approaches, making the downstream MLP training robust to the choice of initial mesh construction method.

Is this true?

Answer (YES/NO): NO